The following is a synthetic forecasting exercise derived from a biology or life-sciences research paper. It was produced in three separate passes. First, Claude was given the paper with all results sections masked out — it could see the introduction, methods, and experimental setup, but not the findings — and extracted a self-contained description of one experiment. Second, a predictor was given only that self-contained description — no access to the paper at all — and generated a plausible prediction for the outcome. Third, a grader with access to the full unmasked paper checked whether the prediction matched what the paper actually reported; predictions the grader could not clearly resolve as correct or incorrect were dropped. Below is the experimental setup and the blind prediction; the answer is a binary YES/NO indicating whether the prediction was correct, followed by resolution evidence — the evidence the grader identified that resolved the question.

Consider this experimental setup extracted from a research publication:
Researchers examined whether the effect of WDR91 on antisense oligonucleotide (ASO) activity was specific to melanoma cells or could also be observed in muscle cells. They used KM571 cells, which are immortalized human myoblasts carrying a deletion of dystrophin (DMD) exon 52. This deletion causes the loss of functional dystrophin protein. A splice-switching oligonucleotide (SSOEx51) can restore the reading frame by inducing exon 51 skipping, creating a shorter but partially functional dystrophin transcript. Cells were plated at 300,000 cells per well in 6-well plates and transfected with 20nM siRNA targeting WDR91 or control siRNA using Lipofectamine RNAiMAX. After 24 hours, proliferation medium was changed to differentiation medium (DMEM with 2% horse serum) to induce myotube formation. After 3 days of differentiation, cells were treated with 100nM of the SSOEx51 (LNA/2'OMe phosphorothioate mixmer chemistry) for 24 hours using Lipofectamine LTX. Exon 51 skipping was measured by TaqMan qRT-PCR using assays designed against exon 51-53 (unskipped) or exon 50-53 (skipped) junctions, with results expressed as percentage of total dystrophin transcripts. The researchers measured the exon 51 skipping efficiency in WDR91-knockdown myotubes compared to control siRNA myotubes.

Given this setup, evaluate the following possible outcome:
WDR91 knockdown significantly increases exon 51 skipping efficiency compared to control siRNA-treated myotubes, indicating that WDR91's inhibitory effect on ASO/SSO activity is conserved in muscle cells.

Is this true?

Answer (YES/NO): NO